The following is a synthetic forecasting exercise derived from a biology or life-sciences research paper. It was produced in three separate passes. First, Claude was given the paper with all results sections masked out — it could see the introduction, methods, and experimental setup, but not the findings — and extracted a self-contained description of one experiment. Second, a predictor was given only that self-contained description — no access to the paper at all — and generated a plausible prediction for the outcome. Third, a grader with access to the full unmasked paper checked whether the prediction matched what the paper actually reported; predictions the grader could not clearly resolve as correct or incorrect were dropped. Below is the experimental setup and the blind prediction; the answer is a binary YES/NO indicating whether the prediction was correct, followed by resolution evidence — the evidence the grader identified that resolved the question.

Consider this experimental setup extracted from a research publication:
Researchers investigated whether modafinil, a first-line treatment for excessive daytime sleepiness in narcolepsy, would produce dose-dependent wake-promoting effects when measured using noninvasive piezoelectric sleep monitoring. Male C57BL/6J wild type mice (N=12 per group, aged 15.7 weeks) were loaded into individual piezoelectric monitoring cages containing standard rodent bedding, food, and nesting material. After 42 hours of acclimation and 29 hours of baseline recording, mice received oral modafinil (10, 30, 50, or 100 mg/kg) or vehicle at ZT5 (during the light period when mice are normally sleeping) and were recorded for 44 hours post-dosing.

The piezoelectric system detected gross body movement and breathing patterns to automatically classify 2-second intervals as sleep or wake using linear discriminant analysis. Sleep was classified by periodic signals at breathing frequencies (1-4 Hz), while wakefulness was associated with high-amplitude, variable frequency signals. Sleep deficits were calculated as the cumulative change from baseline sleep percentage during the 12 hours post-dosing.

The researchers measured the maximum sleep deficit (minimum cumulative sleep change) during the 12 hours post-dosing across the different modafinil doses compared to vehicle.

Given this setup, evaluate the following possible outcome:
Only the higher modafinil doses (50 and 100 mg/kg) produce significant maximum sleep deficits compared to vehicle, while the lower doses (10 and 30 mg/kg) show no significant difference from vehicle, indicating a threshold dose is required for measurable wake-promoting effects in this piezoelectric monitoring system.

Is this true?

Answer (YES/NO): NO